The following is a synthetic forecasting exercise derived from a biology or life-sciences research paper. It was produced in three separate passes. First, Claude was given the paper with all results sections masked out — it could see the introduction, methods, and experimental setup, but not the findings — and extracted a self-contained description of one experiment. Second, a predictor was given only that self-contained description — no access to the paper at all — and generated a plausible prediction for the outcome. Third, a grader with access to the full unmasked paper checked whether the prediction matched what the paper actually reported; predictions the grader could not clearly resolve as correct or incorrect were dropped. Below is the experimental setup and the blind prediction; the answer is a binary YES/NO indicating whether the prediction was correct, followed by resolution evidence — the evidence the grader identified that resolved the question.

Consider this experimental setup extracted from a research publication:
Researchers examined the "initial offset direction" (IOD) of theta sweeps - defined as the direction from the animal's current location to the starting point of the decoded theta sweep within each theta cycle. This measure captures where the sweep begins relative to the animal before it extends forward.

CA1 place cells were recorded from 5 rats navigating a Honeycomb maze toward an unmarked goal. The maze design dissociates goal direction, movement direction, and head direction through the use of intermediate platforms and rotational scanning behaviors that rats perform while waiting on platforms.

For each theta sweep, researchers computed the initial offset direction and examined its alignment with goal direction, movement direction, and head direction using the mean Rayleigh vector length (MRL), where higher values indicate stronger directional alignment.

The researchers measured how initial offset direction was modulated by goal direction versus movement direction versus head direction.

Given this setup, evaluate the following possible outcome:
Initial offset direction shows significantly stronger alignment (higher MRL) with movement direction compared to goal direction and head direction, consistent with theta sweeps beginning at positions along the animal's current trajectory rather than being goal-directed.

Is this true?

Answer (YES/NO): NO